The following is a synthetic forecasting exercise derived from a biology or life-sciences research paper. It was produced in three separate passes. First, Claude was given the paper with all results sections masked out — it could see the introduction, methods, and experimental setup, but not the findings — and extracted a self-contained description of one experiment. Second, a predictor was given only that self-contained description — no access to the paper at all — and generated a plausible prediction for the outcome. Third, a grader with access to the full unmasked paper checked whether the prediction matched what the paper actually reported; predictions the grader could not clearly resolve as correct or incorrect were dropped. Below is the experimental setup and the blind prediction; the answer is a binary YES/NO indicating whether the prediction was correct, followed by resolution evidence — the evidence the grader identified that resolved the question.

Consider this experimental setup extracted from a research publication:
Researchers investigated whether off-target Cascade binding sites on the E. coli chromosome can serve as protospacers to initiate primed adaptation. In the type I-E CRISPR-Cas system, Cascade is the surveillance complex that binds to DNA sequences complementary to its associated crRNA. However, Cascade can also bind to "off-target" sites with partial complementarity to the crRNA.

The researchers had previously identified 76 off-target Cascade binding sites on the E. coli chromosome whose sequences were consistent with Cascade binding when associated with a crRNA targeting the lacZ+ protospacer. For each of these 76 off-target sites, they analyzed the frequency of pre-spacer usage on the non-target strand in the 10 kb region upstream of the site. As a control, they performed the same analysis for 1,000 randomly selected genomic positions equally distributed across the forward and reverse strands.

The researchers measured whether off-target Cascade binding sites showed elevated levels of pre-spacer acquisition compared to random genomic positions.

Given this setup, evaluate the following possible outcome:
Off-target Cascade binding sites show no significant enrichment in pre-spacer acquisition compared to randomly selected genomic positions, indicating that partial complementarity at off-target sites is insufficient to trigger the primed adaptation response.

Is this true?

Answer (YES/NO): YES